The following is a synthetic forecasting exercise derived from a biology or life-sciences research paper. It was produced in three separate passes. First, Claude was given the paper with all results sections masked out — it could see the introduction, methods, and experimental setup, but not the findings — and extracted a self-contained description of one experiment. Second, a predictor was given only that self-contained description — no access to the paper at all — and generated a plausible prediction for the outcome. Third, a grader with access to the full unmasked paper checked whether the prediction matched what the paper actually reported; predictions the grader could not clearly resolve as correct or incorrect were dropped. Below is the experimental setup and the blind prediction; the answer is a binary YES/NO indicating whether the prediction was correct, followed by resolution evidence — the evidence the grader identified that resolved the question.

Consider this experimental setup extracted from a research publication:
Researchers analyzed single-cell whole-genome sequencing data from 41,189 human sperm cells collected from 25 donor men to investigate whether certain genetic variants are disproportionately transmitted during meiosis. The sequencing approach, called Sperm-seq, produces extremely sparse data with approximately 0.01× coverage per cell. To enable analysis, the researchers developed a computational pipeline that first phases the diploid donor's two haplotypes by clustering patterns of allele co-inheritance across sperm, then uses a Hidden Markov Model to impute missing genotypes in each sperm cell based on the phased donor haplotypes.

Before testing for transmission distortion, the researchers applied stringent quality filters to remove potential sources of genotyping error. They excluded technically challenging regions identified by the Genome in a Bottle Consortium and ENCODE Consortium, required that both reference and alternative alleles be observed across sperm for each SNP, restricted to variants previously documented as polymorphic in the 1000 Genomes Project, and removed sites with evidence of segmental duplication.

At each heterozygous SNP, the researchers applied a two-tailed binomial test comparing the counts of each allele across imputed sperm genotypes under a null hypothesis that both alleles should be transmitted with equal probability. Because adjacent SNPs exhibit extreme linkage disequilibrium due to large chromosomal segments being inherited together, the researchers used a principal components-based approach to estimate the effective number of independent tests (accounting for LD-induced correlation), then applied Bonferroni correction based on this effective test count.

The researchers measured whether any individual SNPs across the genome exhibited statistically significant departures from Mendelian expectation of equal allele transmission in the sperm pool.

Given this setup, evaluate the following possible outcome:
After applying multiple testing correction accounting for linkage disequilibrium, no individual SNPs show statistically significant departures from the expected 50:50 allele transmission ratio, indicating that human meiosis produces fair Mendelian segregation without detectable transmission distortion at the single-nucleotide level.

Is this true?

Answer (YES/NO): YES